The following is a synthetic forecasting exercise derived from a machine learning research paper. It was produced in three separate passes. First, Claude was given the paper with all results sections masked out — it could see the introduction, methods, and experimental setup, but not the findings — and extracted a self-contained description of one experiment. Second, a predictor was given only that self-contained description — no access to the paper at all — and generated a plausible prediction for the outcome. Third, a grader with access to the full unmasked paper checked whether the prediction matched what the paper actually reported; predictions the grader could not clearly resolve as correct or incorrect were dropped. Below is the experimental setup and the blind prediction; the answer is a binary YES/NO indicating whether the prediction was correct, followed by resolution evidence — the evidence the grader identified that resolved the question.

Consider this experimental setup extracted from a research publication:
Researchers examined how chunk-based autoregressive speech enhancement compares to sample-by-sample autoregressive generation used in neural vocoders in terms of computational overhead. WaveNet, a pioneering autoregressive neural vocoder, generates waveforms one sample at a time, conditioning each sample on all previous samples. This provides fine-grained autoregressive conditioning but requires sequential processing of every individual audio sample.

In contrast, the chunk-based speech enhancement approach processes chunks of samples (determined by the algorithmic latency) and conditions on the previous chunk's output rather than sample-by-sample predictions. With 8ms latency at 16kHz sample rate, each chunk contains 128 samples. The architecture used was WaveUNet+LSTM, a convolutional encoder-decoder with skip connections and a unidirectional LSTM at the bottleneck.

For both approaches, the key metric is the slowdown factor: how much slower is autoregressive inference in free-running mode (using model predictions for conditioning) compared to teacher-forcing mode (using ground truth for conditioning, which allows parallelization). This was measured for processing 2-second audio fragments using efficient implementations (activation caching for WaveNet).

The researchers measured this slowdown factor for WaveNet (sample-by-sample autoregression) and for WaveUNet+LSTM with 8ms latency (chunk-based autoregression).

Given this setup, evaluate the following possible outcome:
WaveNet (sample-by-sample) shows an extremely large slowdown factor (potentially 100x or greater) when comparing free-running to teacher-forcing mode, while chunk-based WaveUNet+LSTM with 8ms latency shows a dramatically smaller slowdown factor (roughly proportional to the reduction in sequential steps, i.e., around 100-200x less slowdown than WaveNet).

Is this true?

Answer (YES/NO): NO